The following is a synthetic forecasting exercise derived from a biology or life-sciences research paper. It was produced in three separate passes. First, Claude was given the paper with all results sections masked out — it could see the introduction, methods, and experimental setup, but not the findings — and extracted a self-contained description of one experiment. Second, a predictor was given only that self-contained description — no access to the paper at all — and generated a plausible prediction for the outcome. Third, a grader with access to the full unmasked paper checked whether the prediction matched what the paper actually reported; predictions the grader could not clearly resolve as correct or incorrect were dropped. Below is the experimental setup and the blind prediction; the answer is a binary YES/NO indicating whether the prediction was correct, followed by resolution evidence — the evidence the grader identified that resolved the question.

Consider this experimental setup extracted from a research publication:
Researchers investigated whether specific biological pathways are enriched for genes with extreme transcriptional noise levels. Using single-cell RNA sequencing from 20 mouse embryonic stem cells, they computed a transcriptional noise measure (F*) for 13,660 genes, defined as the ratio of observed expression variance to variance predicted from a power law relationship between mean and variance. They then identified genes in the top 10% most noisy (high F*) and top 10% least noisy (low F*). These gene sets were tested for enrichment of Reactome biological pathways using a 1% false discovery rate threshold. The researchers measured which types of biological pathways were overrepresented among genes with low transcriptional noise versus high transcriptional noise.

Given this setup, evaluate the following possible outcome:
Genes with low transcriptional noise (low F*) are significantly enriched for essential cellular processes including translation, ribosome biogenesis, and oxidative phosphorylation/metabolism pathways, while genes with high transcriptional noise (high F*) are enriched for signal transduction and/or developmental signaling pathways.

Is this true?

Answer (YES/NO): NO